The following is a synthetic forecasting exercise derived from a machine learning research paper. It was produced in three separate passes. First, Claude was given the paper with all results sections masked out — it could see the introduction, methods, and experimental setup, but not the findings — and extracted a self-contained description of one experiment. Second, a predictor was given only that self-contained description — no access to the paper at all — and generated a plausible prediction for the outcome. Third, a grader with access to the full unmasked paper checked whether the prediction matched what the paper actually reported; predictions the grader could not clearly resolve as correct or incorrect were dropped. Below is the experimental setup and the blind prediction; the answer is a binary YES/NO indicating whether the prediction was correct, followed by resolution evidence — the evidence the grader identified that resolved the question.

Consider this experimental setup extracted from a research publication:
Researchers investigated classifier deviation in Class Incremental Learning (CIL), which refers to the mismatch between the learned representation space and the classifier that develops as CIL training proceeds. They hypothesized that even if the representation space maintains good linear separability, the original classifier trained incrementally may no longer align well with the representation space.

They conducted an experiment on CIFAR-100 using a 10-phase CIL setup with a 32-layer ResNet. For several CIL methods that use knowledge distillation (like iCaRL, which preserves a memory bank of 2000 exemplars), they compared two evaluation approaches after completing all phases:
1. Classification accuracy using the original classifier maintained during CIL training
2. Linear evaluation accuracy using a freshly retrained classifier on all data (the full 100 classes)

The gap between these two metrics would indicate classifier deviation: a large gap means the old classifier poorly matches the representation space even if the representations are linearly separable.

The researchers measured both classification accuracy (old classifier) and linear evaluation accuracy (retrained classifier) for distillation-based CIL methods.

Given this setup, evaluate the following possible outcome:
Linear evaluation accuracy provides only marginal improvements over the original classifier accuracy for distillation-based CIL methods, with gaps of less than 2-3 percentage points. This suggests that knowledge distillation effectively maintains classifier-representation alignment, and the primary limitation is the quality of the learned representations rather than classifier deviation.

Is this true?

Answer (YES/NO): NO